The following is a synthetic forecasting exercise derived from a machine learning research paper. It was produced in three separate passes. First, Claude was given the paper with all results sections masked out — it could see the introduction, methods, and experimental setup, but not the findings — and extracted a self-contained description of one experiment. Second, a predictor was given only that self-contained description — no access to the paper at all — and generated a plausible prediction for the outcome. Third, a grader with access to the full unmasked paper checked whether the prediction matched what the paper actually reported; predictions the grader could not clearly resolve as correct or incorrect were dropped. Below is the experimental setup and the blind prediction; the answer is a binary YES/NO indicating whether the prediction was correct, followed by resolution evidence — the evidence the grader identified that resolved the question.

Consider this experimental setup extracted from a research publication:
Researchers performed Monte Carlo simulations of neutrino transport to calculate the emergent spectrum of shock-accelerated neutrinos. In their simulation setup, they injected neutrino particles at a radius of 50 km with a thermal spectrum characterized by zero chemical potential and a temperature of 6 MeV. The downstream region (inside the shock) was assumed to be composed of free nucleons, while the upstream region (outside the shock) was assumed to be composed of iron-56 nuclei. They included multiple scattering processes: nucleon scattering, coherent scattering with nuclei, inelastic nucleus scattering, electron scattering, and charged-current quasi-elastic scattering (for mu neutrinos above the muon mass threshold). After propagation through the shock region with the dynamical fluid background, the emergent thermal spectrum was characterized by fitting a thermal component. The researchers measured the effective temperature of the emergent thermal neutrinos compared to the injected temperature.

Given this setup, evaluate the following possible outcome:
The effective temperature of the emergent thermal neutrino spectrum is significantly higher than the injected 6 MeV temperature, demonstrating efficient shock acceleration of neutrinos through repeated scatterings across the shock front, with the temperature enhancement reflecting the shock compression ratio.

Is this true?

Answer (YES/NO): NO